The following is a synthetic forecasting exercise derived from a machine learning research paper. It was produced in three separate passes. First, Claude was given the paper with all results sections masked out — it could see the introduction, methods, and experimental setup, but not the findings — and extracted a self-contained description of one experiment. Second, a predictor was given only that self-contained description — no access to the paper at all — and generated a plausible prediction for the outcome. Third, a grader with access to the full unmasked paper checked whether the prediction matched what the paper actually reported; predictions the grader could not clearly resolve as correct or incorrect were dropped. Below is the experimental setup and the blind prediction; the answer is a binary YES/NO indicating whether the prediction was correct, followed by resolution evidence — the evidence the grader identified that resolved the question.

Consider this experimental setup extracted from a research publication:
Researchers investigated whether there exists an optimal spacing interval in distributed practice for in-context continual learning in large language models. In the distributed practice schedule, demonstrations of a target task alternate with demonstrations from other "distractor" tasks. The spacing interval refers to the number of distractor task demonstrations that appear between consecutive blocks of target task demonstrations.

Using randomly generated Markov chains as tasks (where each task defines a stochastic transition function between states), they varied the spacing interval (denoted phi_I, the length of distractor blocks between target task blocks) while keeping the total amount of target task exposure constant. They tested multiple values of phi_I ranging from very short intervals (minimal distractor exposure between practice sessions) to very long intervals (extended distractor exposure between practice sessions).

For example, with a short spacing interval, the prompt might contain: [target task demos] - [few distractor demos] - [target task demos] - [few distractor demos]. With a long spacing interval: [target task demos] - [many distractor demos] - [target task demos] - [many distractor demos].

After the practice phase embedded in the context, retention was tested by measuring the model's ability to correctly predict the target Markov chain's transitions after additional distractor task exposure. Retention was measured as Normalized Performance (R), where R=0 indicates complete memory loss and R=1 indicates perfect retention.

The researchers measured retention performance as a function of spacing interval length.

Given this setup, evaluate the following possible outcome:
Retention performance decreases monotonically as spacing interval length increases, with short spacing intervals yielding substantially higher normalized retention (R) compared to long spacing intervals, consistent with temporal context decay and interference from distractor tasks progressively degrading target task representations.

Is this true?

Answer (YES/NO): NO